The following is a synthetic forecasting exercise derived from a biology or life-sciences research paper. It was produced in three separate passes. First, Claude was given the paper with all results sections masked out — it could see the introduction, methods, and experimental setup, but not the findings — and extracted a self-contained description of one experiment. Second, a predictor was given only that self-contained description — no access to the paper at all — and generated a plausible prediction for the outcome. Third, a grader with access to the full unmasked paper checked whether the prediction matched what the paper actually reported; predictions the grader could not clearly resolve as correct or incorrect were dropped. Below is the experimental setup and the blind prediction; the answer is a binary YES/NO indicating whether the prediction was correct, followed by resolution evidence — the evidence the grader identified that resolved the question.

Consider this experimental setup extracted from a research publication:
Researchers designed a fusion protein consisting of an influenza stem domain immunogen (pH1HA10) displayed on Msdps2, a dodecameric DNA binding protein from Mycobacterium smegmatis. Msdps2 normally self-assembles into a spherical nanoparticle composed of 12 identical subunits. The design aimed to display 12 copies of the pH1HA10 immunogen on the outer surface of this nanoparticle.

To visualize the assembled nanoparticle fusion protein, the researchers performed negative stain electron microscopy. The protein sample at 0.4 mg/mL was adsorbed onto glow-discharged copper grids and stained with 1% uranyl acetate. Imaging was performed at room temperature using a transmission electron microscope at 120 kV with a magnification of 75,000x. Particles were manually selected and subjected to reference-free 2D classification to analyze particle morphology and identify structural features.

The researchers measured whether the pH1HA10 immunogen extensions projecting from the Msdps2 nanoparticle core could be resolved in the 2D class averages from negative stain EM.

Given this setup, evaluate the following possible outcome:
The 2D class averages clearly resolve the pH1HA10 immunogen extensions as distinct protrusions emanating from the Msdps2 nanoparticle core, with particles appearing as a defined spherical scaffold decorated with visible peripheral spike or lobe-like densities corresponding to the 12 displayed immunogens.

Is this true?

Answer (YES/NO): NO